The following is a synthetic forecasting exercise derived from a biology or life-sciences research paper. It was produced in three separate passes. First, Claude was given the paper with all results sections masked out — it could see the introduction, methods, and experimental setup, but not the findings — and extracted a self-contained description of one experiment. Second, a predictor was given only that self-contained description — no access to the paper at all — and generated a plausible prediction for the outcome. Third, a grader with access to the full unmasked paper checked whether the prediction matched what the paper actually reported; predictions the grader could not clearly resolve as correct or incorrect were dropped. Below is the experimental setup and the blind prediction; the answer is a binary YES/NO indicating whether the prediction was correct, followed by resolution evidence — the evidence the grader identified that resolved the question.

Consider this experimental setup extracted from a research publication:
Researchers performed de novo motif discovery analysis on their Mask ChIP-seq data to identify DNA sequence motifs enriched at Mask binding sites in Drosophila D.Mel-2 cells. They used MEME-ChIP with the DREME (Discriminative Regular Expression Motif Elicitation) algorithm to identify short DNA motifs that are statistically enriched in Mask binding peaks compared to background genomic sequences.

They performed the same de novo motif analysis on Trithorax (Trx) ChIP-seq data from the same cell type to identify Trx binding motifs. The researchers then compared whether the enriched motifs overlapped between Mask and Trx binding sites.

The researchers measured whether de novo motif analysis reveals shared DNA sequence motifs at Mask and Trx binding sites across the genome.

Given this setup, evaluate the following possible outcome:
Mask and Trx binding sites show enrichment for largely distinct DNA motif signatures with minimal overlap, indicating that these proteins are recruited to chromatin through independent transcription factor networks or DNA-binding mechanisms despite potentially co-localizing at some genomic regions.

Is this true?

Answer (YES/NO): NO